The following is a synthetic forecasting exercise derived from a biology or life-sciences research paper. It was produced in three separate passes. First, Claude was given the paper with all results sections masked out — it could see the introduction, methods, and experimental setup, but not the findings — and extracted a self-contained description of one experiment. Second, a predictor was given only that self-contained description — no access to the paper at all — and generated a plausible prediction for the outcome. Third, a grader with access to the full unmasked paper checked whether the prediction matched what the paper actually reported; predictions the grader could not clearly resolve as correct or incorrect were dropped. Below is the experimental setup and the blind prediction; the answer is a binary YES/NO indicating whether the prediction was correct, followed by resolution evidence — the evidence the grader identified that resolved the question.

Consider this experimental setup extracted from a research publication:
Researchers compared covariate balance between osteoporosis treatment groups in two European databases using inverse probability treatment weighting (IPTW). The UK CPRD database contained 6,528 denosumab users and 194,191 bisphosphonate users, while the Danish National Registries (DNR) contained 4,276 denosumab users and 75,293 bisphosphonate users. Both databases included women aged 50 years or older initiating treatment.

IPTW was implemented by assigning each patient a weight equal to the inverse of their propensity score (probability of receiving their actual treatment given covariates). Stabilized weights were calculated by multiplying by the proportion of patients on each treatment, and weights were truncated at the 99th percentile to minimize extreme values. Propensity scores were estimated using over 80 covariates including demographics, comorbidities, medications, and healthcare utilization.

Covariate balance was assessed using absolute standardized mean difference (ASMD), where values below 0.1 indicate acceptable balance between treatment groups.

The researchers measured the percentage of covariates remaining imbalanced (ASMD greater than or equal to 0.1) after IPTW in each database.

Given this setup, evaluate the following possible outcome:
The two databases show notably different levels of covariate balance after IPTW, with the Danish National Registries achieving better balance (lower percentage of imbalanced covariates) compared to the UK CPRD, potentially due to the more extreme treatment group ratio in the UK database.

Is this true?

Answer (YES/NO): YES